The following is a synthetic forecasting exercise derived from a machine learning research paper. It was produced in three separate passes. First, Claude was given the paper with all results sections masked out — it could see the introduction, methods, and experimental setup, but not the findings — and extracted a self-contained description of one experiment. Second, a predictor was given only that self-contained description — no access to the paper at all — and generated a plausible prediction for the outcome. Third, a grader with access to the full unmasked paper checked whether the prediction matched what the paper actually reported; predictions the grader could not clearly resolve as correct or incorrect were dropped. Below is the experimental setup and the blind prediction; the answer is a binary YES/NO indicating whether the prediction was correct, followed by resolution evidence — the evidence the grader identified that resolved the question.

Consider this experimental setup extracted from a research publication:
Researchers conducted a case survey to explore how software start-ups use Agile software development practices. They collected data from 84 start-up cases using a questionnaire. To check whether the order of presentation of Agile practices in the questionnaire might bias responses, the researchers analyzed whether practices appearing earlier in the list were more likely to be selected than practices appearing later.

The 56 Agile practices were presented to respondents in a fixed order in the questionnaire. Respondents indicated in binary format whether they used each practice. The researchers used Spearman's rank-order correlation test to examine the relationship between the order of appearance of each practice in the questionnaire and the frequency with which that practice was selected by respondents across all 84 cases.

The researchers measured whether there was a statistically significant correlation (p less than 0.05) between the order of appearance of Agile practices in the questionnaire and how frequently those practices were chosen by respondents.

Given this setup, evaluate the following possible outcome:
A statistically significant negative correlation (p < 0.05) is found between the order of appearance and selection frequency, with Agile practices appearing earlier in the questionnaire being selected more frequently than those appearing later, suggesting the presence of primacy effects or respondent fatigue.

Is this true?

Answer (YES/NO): NO